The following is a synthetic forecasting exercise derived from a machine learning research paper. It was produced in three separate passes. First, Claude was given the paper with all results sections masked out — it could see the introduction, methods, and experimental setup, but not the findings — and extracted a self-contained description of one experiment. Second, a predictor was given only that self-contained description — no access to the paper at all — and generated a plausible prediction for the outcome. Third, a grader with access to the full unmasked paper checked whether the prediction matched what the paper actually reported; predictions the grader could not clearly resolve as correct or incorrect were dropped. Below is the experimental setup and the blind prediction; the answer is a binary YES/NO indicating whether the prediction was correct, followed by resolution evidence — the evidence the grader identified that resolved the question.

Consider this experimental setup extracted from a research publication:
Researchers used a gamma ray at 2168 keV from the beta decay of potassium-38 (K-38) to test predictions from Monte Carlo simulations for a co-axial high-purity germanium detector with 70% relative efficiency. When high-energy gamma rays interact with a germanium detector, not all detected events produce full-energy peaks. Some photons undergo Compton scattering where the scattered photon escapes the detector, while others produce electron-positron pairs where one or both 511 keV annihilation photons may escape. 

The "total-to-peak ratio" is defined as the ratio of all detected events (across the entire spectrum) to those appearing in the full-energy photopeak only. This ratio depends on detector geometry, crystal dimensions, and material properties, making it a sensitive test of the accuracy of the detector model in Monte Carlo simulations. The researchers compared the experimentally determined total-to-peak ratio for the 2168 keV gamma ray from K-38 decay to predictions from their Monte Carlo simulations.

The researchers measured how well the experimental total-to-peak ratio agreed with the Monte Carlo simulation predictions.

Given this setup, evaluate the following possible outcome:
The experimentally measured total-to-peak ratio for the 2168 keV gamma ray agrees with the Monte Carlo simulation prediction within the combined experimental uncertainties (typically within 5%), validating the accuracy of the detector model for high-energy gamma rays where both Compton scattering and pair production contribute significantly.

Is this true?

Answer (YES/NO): YES